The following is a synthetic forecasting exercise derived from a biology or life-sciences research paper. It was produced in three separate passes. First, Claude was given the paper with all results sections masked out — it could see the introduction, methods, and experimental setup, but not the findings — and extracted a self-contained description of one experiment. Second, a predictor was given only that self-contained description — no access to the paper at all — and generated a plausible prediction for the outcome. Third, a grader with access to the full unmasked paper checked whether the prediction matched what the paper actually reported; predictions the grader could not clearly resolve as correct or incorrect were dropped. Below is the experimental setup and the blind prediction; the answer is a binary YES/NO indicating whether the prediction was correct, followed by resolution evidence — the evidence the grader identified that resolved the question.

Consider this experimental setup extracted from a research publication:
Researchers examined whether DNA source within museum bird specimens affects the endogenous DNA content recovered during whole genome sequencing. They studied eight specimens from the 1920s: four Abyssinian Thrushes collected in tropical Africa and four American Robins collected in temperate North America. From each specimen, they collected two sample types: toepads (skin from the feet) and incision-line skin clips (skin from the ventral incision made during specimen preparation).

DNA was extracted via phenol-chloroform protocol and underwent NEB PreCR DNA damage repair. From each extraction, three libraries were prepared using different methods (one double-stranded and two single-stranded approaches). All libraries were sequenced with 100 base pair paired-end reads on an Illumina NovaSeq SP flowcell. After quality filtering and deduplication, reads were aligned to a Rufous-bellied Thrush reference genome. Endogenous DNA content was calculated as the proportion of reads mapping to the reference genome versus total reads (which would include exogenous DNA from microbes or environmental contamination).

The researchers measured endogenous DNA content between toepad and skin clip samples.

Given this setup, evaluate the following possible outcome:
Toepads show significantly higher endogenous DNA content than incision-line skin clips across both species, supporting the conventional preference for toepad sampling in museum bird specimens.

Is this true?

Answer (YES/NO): NO